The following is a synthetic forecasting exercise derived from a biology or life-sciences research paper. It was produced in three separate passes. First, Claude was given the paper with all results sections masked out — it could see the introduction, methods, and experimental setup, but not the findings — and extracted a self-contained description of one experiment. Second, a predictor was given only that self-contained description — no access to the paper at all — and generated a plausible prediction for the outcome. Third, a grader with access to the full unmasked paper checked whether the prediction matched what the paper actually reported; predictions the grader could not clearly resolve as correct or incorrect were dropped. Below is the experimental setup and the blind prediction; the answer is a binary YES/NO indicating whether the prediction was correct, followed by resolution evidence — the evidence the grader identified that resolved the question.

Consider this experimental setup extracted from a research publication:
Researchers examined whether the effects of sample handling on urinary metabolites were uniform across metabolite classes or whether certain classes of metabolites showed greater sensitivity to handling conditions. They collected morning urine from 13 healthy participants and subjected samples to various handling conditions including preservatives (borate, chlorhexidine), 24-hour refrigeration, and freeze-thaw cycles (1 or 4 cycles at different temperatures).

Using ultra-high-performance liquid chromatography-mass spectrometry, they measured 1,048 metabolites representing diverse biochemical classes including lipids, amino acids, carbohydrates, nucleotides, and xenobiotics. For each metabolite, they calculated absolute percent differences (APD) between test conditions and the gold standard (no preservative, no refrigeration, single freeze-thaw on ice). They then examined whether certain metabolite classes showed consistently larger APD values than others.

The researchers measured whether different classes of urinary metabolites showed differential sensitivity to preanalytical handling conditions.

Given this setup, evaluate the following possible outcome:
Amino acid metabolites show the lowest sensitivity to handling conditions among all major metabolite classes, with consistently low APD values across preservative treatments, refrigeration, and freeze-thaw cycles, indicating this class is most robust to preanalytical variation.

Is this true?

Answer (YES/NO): NO